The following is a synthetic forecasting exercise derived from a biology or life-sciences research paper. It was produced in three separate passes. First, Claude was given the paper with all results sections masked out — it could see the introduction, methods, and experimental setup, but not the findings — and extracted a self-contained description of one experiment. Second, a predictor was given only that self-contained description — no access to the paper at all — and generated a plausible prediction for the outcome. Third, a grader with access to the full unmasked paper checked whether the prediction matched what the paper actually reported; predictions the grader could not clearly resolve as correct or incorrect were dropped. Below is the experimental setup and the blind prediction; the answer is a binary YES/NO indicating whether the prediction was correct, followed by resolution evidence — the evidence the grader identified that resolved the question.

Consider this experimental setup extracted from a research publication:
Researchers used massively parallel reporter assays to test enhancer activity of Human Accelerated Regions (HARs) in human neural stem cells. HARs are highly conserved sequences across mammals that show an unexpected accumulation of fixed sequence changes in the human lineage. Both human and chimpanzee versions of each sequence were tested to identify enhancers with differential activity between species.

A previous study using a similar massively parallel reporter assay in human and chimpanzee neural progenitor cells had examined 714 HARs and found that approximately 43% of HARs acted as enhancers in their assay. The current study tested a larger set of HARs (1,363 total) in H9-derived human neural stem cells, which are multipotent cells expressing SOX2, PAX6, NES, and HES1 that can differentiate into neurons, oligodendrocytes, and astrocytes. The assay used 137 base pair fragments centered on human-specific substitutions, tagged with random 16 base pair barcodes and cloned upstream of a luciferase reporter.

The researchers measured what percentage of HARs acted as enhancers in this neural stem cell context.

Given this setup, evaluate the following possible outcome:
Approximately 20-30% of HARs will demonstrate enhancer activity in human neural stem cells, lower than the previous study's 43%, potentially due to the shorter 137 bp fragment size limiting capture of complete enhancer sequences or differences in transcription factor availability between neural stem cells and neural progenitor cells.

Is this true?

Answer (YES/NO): NO